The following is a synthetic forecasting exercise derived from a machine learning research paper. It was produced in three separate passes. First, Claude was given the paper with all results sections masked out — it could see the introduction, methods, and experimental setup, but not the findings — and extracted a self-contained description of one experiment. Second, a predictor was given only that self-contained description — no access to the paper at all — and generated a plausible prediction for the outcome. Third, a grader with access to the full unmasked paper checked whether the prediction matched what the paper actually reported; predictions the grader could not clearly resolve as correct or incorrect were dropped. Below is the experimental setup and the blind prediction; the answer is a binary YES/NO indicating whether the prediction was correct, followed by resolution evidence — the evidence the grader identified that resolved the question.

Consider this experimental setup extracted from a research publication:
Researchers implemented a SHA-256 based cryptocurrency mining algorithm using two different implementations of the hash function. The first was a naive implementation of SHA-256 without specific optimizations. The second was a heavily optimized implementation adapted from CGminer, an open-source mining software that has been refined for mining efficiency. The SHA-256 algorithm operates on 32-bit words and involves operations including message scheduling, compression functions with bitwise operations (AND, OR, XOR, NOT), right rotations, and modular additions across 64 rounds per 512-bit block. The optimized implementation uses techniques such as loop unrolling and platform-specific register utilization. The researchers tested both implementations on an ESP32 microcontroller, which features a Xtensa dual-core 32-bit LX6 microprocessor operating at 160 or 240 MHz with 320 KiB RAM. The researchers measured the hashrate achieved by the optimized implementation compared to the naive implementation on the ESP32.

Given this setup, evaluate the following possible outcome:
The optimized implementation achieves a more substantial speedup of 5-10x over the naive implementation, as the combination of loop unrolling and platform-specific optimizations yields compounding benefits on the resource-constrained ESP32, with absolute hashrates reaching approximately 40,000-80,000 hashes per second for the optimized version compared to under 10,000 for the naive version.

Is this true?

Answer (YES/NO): NO